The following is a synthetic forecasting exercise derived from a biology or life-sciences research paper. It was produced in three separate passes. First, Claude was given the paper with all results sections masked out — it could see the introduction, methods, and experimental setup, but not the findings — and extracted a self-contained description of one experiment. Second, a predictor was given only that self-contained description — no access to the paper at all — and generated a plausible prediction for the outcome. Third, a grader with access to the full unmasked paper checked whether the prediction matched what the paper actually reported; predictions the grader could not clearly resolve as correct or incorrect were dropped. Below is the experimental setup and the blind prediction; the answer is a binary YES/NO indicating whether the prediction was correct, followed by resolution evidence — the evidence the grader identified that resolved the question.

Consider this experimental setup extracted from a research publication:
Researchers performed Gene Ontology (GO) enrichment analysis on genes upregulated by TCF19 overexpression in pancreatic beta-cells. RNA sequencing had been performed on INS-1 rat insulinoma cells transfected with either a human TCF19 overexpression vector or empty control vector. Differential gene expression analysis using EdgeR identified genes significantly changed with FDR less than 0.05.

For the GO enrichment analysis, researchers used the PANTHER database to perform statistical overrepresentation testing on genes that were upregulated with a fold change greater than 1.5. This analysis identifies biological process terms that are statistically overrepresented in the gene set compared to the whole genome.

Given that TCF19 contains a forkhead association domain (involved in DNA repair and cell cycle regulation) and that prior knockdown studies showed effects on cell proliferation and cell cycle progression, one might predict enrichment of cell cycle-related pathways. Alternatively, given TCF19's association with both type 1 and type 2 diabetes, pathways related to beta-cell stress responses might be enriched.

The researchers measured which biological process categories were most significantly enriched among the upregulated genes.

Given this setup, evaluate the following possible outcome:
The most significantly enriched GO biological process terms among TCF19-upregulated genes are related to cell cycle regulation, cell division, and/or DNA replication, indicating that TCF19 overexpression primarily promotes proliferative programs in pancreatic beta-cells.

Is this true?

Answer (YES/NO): NO